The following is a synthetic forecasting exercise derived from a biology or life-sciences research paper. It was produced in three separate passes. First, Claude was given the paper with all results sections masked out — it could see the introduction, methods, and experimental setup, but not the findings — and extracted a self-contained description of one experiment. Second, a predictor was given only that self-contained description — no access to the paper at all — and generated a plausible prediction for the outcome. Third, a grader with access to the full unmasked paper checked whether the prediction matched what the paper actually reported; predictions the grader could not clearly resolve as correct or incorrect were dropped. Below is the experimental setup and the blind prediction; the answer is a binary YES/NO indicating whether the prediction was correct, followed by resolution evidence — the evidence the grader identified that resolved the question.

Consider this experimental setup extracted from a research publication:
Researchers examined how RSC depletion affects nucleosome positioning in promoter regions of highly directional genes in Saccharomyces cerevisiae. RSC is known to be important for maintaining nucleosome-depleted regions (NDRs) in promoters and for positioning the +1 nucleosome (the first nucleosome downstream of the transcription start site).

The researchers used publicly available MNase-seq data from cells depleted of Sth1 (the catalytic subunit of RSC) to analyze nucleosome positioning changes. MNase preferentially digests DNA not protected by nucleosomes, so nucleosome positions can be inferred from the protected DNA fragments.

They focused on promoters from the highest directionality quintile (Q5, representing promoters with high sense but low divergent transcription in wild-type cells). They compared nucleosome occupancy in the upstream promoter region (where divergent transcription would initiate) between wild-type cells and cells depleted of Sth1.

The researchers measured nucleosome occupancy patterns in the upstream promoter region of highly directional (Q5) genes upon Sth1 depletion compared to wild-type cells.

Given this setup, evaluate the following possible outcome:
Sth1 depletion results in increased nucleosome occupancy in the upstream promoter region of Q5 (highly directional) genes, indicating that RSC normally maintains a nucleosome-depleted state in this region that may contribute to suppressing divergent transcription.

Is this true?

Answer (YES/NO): NO